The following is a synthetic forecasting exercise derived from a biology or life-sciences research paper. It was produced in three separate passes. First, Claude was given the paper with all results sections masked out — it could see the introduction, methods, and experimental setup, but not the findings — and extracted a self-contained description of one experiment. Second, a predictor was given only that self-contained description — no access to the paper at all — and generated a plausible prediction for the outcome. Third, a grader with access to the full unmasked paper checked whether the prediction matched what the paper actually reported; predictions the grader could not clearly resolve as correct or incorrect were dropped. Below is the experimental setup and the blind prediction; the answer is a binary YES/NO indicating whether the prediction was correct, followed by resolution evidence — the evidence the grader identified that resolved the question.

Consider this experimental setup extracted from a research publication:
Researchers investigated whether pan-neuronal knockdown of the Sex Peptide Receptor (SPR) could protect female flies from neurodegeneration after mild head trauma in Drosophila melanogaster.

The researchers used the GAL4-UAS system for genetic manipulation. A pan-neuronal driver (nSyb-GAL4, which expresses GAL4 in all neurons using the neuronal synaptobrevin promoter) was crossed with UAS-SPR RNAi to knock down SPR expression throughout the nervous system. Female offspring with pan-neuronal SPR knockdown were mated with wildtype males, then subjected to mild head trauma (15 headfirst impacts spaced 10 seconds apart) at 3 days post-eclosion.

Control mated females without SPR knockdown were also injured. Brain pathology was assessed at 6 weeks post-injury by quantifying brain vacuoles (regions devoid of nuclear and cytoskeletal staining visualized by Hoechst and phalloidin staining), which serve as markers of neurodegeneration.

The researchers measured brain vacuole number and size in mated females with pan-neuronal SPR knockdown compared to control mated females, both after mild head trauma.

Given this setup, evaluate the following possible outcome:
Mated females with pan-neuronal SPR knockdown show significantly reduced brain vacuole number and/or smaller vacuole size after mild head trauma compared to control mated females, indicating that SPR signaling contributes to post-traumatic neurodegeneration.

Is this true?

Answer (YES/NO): YES